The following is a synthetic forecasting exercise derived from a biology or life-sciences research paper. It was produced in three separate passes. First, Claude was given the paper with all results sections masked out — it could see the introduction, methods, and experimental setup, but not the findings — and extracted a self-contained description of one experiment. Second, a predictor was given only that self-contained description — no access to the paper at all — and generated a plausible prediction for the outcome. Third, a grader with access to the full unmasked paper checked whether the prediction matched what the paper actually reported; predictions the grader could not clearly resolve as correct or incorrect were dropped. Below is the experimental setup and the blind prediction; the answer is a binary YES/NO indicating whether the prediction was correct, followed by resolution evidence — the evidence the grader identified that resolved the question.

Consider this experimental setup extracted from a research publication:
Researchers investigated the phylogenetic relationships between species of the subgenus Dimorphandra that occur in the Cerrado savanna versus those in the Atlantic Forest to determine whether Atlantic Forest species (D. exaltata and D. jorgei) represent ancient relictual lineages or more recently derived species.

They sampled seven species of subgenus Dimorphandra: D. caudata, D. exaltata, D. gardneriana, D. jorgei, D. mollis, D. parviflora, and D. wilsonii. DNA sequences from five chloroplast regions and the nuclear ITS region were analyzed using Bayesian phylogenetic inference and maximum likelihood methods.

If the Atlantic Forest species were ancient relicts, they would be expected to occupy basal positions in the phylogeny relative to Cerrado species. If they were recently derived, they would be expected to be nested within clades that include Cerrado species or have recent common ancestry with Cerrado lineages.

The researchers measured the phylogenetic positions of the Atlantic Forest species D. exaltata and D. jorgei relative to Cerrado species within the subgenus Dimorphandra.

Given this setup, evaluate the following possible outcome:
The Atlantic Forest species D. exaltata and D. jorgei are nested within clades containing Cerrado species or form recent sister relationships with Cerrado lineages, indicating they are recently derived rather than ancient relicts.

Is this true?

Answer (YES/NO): YES